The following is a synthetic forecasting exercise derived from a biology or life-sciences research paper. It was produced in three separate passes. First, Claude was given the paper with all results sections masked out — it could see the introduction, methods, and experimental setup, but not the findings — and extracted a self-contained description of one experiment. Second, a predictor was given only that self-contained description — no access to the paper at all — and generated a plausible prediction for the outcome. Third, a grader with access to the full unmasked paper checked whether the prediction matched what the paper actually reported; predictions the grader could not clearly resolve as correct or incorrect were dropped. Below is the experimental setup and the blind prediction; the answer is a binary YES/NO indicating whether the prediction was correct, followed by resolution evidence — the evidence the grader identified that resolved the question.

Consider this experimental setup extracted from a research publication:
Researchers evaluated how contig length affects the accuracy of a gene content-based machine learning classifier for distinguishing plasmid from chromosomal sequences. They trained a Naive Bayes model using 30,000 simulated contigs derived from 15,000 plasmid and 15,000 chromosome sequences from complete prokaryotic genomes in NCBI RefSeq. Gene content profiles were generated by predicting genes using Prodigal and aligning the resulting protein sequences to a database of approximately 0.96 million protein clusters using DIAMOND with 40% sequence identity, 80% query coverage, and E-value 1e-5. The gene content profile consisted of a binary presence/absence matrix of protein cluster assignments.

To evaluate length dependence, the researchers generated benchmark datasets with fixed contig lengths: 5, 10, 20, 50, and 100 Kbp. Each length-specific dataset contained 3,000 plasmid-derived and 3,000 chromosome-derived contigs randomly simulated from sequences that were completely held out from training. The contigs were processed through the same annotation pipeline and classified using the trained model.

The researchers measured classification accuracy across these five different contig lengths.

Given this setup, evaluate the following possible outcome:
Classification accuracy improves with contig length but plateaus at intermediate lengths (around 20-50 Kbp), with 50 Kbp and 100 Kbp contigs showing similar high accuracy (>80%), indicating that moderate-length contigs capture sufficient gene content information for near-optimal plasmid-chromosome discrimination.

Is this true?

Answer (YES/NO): NO